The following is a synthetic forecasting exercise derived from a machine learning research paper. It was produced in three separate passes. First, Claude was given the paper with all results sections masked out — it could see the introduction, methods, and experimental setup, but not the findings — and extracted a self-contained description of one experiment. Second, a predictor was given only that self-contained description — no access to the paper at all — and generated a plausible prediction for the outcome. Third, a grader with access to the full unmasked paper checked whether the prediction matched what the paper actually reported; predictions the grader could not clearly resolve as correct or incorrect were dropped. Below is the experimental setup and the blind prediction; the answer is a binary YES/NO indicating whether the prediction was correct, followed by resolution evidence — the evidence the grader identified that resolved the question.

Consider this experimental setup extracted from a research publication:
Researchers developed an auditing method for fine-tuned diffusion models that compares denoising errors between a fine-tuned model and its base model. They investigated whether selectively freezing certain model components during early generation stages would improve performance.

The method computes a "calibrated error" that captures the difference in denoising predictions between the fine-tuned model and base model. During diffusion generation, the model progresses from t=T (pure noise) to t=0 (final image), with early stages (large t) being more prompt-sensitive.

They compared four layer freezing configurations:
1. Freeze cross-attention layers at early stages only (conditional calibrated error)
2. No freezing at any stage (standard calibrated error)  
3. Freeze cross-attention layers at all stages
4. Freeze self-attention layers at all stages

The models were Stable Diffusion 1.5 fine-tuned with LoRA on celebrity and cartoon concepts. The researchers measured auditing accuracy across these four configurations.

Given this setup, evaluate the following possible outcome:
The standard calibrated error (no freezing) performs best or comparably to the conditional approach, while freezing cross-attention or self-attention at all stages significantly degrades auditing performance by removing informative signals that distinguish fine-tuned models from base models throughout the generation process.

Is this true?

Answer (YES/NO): NO